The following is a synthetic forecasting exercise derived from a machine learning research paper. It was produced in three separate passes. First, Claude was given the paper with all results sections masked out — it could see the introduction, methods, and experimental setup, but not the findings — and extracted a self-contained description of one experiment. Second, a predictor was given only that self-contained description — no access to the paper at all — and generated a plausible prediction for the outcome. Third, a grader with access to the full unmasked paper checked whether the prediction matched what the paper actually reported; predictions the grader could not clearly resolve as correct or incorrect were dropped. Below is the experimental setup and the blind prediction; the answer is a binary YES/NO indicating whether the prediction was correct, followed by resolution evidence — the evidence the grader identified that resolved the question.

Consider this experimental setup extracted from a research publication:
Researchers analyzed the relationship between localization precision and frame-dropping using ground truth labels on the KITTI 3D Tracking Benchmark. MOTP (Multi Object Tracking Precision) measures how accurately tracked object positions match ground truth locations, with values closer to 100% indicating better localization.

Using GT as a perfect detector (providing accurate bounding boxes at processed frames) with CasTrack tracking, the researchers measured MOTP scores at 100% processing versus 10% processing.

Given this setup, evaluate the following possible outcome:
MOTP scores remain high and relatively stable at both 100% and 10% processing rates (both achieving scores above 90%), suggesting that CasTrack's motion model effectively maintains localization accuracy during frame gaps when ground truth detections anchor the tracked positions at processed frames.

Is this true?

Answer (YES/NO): NO